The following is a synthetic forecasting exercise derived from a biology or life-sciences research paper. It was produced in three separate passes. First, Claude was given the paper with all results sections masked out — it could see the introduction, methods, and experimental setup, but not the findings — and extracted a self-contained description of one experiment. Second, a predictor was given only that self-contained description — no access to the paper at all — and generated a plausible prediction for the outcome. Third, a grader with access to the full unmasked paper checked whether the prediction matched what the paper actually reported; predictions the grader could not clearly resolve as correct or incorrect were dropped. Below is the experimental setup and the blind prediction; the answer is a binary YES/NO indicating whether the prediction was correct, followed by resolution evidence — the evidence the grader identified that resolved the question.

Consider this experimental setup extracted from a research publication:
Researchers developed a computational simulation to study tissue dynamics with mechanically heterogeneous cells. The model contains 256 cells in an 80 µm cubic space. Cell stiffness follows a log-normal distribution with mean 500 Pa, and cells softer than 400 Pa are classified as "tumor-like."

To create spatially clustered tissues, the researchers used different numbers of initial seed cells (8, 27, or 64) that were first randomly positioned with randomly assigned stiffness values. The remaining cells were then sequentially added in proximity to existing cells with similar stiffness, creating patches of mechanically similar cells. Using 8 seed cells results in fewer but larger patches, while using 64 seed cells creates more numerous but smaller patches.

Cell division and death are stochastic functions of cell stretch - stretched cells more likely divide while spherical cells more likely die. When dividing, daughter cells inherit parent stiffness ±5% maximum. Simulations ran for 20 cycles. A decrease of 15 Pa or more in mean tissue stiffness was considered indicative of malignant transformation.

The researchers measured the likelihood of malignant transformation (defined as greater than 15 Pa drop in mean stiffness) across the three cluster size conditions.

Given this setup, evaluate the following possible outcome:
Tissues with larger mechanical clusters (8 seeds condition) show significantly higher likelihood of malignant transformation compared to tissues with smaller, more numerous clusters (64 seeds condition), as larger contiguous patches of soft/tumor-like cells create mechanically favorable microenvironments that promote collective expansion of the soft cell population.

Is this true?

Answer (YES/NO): YES